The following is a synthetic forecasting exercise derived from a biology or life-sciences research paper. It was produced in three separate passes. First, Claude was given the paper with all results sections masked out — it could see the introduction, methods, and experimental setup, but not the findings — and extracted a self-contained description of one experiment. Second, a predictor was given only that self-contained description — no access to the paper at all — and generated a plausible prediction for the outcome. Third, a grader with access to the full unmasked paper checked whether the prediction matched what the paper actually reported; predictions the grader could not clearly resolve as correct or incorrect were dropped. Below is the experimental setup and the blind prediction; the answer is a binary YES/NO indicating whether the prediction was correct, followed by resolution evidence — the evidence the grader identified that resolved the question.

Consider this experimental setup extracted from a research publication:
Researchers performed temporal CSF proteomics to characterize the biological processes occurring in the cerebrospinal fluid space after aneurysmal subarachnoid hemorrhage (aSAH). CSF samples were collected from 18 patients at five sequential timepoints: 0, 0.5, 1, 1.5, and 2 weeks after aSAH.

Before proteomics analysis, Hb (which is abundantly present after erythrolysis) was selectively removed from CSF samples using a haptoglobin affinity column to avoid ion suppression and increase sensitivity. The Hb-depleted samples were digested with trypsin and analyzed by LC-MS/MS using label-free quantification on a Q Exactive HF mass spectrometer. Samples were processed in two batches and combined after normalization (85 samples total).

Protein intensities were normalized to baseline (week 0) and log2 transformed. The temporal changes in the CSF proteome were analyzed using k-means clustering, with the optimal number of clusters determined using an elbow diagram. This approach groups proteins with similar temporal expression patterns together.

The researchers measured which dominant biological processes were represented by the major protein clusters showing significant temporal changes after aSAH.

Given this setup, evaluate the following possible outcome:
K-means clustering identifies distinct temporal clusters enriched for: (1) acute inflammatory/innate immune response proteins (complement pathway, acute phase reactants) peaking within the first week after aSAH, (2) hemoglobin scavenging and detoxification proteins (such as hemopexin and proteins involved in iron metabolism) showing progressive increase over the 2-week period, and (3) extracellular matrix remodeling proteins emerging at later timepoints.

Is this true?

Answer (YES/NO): NO